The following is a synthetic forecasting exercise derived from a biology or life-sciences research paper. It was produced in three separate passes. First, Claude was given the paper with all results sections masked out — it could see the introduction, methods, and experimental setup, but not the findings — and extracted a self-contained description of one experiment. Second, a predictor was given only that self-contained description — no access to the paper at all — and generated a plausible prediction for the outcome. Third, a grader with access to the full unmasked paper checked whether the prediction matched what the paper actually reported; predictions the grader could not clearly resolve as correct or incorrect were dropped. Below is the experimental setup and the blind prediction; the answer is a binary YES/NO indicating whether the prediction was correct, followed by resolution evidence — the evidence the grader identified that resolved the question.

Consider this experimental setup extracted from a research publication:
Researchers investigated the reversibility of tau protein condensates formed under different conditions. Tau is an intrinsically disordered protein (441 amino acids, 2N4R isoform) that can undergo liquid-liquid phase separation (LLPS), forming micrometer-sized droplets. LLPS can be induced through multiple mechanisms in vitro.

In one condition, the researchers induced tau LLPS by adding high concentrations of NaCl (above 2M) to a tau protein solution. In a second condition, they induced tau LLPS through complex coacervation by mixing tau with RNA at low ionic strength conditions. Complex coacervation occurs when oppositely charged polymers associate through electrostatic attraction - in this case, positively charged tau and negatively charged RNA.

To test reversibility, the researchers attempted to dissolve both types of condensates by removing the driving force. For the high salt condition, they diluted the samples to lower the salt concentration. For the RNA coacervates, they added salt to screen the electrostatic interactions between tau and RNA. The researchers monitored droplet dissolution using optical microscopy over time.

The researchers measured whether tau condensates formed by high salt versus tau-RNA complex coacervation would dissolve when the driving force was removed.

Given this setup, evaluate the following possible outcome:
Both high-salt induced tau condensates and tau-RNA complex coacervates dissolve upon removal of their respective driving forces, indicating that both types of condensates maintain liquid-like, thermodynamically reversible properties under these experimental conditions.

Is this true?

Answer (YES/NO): NO